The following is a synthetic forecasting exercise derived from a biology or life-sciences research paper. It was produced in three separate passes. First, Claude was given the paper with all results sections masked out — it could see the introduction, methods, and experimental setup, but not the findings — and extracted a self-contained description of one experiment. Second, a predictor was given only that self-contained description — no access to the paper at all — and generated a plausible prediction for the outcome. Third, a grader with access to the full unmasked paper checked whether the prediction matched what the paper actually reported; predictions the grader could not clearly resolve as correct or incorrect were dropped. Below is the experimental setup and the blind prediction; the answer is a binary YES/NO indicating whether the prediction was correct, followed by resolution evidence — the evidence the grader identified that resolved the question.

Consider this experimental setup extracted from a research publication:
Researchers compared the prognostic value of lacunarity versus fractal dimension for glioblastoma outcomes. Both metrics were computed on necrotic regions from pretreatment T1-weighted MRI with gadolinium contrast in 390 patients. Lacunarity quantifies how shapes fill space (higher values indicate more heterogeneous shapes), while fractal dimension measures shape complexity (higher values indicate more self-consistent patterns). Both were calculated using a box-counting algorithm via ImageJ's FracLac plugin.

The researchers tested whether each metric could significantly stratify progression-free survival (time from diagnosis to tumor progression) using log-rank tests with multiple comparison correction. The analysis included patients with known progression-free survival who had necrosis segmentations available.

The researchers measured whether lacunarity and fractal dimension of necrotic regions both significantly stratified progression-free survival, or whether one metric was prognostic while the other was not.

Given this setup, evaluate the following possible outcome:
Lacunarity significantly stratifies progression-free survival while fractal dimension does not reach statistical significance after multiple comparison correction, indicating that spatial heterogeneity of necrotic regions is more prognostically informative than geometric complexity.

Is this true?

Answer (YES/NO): YES